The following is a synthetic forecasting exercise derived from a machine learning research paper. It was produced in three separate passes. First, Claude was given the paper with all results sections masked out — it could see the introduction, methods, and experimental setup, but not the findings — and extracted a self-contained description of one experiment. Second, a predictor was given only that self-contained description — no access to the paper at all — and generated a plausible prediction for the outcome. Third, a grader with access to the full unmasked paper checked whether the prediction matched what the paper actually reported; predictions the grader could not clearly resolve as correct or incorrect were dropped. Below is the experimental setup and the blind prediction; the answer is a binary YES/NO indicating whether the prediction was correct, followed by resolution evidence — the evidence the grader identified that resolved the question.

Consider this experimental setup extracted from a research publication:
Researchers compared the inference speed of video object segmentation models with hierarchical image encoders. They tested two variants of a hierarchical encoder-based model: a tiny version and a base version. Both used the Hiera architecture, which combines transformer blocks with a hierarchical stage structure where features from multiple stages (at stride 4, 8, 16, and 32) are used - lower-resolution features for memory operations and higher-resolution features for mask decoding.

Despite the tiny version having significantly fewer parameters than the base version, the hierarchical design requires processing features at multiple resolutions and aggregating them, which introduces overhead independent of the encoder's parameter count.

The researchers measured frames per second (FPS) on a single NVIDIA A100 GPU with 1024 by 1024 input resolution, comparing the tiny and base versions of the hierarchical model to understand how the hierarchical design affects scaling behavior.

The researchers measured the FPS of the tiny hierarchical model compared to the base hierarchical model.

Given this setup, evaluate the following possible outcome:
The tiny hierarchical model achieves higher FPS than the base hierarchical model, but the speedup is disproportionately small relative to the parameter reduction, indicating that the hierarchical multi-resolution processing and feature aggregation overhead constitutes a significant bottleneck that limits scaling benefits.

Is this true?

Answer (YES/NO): NO